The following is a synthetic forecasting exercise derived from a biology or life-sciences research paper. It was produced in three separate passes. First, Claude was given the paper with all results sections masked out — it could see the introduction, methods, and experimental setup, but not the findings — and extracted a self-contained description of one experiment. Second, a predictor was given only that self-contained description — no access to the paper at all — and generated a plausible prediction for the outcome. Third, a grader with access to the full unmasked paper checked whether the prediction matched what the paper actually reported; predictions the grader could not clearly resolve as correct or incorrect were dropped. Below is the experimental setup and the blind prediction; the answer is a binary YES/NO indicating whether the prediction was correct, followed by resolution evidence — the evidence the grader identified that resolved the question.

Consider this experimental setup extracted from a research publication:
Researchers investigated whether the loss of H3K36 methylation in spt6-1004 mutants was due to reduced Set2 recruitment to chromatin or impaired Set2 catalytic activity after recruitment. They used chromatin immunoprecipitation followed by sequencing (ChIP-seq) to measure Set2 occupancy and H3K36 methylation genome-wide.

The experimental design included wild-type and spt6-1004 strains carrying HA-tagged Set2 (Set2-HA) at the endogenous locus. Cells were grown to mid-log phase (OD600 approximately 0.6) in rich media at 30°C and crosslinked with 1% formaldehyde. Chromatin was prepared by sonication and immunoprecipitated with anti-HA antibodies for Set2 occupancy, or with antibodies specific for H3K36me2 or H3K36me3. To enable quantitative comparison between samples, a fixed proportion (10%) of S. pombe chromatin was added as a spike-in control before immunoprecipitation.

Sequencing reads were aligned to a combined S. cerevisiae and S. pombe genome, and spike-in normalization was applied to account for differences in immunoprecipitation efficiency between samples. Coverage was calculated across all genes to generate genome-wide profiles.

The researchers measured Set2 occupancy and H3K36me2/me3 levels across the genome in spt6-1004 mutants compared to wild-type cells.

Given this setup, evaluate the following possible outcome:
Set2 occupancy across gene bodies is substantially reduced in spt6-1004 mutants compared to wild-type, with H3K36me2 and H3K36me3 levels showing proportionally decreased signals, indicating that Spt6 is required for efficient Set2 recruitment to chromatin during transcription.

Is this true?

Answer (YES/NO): NO